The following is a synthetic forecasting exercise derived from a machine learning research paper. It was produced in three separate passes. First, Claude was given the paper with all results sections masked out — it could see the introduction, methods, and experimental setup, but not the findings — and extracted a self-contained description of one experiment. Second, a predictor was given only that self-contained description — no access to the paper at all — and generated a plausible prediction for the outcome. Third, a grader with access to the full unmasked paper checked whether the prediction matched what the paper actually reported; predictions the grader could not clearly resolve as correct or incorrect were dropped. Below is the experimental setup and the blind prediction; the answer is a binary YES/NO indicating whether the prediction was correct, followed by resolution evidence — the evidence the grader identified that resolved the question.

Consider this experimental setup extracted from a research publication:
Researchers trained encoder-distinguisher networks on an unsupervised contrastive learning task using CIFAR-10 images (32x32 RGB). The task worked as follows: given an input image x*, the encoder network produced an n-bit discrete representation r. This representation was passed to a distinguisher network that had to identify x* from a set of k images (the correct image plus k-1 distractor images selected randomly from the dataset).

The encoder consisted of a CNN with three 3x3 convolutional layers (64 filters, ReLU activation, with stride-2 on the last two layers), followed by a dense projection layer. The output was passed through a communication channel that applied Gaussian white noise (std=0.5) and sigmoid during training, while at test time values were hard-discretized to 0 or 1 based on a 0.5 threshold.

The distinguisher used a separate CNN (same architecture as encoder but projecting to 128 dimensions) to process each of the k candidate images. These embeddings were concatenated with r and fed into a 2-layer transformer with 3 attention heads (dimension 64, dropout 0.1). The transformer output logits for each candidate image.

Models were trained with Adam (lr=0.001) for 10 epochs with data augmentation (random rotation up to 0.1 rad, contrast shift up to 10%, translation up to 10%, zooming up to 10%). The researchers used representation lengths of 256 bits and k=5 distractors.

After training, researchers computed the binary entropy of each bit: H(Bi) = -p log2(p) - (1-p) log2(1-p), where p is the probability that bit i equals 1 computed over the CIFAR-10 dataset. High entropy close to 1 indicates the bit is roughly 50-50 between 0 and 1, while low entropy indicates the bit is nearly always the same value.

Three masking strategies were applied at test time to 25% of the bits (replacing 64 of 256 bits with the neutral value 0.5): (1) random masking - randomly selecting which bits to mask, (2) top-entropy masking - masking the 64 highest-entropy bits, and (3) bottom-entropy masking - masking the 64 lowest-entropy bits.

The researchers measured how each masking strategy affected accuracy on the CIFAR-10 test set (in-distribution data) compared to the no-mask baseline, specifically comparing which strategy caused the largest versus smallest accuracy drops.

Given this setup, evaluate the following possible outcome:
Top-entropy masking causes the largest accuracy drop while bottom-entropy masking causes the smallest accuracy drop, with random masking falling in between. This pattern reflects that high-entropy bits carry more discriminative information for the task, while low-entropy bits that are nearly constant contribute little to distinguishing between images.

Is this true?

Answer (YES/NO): NO